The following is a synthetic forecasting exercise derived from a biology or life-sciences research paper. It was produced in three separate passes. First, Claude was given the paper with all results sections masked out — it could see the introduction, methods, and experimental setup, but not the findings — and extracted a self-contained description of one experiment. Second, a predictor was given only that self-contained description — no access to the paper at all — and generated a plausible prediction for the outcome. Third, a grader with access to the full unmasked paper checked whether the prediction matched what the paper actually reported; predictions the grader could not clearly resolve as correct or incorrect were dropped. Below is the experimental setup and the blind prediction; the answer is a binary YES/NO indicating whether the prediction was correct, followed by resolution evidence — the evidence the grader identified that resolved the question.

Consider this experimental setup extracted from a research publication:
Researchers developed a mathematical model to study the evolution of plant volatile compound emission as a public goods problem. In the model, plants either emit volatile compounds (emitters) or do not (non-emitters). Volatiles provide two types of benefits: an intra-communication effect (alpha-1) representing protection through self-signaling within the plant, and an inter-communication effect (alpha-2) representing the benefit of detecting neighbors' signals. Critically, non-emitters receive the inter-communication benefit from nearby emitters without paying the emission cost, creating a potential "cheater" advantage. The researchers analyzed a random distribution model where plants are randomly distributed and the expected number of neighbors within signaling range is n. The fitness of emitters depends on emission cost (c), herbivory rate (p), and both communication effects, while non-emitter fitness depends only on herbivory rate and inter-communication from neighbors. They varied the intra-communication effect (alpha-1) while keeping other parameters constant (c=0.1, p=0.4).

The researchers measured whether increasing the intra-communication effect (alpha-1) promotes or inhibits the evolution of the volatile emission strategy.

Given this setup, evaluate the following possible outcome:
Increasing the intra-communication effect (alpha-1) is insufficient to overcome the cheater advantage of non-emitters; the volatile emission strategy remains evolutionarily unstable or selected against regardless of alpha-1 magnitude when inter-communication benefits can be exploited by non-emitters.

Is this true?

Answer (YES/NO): NO